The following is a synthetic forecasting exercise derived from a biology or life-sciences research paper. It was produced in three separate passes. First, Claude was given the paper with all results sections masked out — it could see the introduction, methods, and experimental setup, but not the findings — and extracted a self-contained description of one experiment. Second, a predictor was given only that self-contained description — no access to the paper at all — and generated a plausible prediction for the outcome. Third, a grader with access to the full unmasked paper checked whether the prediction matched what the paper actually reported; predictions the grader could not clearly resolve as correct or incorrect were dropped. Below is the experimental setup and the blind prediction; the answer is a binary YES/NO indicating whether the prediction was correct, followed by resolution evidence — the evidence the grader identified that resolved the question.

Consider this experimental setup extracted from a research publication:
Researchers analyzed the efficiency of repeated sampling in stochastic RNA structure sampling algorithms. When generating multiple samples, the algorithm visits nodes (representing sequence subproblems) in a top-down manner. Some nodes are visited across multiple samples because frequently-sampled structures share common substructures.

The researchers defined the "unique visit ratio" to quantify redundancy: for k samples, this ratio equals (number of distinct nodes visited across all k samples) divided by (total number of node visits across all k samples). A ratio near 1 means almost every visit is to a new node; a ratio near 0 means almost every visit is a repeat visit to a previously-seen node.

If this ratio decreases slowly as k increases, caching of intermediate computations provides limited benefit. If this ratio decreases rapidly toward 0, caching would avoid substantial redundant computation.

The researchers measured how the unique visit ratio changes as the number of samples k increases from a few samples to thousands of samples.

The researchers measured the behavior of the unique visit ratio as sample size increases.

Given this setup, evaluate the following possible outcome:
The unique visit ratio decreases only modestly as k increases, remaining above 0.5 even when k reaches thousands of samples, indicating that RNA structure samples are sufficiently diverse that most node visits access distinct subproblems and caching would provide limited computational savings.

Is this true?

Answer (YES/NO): NO